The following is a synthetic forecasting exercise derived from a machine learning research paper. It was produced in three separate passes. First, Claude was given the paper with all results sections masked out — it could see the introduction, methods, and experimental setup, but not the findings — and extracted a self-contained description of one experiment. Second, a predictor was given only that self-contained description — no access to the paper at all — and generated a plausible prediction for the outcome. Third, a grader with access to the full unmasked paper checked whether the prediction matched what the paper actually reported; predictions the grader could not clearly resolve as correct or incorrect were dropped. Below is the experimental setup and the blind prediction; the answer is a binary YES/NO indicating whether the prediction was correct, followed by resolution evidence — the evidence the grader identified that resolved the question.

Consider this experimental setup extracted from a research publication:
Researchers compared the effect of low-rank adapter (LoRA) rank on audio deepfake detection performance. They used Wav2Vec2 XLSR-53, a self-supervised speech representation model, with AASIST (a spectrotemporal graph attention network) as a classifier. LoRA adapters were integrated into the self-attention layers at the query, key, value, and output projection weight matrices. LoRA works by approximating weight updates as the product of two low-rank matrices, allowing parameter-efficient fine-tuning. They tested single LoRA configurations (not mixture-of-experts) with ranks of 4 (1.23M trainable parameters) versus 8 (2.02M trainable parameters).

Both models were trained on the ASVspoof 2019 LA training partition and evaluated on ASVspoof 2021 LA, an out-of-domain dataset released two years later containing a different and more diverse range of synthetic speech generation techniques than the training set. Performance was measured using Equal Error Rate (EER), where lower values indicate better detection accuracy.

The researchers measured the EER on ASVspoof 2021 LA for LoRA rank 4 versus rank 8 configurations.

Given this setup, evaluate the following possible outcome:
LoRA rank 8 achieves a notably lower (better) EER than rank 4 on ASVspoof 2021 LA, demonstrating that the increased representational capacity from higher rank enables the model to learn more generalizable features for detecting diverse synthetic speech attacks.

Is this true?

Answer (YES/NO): YES